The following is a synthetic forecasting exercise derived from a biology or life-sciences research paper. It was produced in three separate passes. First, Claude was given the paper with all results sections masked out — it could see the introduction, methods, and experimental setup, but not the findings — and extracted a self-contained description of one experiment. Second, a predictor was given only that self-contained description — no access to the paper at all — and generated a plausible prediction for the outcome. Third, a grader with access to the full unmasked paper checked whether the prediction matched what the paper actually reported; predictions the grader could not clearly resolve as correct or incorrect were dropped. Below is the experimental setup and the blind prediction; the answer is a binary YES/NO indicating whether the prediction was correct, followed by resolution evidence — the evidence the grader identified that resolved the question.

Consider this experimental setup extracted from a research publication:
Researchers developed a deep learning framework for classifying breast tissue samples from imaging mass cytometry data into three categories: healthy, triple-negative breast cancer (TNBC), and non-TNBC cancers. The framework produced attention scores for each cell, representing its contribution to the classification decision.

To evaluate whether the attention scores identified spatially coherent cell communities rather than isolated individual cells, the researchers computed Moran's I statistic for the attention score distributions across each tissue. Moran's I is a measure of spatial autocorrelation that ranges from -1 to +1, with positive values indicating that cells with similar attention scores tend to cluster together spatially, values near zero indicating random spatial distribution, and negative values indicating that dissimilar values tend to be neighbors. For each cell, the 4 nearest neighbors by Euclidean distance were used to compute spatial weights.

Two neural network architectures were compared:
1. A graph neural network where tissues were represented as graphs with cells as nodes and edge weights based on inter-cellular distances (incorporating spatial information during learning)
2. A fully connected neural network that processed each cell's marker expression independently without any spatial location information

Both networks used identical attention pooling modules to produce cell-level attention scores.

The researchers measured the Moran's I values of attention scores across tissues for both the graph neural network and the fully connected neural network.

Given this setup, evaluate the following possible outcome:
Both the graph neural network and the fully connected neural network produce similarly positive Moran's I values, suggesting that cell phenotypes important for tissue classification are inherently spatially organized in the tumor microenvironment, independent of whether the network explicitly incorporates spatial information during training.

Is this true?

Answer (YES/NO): NO